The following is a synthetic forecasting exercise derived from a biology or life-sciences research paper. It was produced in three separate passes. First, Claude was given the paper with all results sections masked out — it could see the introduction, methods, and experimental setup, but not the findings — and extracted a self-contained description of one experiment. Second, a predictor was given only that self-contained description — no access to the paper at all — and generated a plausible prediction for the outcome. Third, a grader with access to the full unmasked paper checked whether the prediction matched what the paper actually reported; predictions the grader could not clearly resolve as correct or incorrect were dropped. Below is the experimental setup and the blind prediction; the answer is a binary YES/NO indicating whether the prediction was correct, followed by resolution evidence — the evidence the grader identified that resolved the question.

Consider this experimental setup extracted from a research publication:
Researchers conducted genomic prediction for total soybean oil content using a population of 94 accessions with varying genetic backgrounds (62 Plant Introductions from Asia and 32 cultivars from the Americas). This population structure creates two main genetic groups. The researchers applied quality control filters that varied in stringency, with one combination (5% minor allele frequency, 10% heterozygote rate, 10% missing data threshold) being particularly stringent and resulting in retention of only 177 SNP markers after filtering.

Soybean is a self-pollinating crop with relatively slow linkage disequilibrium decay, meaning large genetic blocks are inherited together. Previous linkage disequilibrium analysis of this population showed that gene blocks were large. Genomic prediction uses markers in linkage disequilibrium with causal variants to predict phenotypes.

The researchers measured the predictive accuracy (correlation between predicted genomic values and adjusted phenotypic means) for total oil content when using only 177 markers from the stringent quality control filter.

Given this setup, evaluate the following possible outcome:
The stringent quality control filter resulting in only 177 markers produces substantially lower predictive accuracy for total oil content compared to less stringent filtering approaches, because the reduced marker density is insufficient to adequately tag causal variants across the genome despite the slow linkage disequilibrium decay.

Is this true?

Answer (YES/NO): NO